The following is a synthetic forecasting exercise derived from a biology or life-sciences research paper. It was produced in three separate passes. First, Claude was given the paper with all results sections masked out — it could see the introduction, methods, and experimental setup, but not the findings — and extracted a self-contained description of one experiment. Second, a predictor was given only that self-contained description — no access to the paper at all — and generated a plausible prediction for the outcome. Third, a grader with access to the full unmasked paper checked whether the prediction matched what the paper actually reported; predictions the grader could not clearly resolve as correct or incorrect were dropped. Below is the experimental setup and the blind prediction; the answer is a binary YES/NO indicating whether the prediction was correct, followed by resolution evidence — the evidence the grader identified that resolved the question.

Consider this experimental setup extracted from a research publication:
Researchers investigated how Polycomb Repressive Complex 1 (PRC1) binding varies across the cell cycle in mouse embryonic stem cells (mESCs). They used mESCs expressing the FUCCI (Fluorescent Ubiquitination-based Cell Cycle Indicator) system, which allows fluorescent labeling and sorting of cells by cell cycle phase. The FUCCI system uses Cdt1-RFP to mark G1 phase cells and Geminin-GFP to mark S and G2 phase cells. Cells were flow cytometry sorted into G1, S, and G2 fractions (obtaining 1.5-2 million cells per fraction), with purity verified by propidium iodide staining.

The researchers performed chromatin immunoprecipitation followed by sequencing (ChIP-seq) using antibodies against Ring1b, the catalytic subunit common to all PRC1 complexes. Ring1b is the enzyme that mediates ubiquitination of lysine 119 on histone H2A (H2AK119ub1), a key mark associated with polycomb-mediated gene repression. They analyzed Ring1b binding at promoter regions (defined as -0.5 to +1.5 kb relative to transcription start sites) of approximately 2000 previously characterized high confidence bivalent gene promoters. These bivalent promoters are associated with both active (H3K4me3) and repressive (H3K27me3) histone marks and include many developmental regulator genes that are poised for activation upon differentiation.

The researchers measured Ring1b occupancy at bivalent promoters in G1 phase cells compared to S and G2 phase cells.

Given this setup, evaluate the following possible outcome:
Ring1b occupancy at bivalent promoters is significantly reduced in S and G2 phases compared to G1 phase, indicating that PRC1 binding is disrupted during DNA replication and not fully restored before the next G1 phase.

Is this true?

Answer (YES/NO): NO